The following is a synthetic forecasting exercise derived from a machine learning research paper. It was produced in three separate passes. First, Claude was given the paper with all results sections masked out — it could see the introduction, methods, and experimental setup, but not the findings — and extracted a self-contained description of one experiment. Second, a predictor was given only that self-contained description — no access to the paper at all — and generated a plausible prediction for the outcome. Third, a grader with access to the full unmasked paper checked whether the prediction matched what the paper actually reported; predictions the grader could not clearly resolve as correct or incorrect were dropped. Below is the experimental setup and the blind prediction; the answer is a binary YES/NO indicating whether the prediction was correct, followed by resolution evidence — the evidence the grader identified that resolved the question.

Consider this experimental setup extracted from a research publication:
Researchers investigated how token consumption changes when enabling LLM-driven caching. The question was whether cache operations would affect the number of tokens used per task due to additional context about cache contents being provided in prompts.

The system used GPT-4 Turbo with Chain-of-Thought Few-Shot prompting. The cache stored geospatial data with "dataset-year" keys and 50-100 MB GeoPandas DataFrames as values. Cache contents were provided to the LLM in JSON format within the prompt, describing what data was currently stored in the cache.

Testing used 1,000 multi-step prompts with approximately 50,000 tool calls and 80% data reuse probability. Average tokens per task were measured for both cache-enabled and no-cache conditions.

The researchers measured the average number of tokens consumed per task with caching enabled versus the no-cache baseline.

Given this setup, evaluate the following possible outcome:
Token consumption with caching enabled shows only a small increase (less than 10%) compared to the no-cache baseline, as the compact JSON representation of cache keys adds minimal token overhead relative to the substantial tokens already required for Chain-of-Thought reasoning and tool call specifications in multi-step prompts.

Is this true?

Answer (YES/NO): YES